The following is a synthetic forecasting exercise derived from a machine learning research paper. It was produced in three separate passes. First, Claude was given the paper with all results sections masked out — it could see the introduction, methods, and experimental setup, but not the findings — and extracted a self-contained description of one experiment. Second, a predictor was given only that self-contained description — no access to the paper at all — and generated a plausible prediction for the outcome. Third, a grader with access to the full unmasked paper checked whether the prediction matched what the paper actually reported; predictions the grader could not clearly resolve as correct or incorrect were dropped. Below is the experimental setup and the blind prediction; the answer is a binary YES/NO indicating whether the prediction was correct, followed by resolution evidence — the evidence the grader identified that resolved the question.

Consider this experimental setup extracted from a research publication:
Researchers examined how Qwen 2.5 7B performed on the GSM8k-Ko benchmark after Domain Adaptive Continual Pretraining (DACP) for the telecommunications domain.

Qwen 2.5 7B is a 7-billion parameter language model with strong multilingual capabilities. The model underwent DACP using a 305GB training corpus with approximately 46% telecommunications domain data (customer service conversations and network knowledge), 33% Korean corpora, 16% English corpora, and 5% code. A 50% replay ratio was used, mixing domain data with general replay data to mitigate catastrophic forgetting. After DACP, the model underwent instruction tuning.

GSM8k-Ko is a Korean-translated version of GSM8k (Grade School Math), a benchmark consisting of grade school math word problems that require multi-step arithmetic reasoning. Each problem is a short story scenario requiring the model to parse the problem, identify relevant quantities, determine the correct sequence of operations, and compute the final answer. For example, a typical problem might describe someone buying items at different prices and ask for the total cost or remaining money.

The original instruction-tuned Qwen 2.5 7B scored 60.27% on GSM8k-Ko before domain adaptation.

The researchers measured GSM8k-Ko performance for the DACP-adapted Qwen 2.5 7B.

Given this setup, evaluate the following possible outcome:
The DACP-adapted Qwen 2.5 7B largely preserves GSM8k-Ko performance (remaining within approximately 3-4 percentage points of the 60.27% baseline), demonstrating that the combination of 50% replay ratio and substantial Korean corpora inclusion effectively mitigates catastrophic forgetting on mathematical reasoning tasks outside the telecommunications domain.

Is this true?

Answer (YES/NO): YES